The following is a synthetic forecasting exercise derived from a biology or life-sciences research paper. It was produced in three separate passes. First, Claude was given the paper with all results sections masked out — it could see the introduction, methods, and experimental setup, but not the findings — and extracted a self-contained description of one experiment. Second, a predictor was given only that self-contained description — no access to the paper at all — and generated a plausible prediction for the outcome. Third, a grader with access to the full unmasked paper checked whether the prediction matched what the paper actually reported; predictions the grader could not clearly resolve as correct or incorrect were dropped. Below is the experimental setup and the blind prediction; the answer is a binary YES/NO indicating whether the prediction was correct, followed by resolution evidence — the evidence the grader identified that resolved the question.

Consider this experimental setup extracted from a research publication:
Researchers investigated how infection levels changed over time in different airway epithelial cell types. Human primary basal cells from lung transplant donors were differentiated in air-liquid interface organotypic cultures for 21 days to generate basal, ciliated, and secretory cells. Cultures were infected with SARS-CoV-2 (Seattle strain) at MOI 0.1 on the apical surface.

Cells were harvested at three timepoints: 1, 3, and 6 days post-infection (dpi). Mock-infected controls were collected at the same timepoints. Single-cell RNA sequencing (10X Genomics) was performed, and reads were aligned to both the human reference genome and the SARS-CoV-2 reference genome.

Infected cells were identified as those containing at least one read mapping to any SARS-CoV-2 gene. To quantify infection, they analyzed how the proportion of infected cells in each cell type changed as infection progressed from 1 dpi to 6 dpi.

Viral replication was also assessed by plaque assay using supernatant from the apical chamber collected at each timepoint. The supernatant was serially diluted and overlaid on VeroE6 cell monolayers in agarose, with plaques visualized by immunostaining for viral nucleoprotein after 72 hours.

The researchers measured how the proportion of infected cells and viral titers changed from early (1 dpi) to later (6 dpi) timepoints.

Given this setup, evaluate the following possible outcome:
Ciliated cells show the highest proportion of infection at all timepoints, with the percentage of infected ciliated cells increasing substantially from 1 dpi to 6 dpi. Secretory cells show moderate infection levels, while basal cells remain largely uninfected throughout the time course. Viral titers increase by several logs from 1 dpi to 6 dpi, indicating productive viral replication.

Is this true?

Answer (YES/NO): NO